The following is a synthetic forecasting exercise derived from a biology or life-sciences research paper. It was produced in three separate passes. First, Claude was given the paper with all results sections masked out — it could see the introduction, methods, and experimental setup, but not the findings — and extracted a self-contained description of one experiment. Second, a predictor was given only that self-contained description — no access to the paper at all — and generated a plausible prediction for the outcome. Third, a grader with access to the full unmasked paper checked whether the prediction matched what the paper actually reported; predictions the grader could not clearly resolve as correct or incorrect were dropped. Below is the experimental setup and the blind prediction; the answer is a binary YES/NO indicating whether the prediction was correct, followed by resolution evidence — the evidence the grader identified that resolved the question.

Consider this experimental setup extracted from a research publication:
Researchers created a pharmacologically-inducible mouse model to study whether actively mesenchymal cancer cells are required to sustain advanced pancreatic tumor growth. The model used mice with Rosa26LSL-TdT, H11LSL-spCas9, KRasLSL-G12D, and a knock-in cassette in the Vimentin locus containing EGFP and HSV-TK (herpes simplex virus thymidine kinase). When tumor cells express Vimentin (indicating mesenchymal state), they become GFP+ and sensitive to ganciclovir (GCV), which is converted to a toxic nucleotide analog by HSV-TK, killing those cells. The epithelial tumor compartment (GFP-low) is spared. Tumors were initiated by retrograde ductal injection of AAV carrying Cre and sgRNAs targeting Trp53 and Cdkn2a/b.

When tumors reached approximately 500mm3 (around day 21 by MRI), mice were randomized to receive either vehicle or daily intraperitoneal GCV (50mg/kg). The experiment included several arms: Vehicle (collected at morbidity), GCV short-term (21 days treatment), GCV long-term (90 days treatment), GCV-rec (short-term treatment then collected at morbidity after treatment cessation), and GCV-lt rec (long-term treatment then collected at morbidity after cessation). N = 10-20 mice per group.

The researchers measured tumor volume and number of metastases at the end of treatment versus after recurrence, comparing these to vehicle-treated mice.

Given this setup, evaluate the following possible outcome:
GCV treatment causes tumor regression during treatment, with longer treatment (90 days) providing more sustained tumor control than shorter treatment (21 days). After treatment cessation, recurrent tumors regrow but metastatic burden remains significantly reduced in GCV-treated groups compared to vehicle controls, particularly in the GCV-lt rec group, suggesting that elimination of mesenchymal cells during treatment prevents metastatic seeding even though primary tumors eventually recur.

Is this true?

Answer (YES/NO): NO